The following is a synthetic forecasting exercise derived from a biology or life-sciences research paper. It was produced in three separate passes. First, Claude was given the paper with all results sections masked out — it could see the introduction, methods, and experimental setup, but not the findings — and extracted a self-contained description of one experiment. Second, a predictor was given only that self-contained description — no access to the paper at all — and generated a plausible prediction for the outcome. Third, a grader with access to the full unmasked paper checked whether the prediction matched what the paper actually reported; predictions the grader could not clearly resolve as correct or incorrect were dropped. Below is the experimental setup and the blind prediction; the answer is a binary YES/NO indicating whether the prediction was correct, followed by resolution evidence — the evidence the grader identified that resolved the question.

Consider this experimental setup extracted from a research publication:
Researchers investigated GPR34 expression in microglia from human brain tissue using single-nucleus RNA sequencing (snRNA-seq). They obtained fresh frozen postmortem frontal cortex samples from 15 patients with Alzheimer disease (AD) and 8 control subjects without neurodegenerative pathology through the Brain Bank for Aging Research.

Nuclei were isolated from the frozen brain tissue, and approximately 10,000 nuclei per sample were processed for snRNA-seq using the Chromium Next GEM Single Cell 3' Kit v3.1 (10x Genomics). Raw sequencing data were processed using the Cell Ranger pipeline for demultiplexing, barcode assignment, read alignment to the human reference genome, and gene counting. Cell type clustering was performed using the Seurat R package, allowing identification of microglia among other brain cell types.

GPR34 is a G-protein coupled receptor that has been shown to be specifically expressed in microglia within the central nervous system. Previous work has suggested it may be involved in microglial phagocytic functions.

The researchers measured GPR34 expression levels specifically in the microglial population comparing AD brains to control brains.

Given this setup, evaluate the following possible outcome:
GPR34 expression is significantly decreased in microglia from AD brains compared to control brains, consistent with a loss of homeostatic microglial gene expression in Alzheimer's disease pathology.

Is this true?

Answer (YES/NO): YES